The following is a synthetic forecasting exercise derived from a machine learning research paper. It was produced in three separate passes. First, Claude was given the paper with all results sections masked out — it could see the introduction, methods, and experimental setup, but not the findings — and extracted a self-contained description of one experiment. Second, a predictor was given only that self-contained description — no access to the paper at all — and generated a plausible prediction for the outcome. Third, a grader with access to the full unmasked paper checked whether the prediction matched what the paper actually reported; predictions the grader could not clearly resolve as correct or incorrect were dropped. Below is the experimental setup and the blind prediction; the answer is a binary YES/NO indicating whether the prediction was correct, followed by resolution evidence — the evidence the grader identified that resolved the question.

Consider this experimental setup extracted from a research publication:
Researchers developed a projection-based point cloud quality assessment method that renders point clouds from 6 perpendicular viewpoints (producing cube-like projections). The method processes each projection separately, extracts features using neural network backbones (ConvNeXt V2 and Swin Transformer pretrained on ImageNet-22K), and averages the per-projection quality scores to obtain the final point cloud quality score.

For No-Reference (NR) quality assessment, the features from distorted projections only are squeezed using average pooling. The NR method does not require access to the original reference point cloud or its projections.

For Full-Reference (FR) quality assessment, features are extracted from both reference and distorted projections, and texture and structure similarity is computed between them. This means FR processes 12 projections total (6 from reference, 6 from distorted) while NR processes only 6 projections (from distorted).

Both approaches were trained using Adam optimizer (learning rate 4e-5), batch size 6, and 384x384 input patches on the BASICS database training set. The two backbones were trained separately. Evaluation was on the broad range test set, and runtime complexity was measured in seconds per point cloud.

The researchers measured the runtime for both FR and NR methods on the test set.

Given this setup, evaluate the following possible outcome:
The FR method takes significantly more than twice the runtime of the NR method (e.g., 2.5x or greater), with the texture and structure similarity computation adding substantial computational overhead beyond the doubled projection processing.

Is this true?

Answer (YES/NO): NO